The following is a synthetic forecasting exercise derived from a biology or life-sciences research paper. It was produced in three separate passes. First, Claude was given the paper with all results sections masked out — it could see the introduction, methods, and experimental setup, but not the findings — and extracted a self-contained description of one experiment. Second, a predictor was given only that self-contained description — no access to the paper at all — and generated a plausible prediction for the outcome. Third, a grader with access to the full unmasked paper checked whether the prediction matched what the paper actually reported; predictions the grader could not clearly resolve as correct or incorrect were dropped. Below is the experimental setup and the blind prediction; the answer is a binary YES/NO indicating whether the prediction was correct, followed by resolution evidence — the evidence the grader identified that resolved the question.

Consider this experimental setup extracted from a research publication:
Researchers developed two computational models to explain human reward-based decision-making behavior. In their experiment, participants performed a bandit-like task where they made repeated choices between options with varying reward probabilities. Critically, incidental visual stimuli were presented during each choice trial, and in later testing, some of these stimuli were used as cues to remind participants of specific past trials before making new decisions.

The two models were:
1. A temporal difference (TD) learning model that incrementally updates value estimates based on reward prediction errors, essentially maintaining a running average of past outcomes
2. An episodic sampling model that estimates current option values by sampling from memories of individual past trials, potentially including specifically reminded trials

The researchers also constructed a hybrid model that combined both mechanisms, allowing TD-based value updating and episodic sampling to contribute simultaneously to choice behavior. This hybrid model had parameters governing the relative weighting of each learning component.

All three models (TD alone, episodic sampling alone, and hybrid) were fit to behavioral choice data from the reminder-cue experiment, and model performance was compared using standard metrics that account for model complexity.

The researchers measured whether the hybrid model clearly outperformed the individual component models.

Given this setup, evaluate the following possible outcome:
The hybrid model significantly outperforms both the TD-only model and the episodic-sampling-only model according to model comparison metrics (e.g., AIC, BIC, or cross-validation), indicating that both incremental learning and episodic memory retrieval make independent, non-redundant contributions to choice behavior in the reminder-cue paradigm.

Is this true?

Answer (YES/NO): NO